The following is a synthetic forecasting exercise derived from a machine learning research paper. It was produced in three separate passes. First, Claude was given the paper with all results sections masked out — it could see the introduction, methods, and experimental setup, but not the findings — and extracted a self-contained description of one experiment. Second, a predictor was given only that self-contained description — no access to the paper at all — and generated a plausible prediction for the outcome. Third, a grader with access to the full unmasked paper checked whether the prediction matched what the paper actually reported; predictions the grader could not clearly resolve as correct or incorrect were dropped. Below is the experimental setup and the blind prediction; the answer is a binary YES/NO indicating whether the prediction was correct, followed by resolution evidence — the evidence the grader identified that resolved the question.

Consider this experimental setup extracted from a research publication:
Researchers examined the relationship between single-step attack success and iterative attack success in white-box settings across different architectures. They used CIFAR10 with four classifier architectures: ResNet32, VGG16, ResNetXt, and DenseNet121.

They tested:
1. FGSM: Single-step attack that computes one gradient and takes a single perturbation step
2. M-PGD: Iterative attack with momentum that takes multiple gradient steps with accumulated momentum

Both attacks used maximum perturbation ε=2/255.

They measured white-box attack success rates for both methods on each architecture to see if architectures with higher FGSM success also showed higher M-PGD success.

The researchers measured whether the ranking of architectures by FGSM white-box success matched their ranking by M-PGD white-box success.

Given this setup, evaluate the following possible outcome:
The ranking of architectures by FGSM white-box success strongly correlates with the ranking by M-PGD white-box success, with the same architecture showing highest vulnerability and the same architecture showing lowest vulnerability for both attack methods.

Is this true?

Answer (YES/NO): NO